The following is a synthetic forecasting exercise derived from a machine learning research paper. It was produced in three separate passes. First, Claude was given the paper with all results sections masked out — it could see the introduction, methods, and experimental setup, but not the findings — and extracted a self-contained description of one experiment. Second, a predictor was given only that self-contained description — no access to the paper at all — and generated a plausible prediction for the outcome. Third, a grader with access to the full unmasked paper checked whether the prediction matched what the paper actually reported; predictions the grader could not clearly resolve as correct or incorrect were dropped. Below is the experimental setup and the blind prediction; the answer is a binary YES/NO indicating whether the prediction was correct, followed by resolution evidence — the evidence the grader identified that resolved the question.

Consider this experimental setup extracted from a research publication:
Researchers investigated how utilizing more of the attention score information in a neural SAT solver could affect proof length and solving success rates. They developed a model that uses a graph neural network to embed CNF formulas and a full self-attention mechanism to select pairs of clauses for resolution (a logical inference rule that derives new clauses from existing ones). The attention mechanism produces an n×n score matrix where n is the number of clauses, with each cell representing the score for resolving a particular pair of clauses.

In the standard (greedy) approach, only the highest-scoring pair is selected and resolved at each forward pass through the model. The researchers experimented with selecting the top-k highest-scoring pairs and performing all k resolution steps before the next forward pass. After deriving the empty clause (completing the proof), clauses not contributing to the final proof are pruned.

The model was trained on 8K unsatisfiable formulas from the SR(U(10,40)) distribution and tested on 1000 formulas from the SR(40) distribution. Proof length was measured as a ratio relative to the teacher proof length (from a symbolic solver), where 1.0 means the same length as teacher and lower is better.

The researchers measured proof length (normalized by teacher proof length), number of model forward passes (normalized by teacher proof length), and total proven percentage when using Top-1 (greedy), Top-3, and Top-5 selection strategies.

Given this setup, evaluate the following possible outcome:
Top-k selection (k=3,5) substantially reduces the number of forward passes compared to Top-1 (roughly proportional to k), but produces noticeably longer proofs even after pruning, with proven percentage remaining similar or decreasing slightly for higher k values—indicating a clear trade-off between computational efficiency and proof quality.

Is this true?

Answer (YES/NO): NO